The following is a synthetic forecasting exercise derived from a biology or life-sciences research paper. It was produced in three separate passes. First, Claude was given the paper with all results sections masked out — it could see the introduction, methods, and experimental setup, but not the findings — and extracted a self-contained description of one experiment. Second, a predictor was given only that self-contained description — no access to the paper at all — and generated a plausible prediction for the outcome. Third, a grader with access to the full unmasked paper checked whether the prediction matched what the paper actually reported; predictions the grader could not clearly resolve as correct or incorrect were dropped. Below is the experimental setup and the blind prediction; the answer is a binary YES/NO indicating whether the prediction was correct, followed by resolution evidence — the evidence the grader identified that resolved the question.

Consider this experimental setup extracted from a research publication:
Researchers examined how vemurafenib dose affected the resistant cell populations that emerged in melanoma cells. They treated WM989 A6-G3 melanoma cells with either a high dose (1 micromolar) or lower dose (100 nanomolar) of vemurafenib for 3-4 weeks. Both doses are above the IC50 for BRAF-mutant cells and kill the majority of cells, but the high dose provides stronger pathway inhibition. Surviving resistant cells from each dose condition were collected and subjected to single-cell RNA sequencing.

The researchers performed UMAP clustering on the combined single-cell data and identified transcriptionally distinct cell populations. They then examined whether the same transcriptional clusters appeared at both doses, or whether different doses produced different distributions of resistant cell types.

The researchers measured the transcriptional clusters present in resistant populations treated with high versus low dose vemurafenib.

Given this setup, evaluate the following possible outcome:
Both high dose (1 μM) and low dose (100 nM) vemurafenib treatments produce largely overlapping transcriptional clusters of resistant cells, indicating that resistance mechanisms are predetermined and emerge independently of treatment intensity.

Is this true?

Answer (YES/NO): NO